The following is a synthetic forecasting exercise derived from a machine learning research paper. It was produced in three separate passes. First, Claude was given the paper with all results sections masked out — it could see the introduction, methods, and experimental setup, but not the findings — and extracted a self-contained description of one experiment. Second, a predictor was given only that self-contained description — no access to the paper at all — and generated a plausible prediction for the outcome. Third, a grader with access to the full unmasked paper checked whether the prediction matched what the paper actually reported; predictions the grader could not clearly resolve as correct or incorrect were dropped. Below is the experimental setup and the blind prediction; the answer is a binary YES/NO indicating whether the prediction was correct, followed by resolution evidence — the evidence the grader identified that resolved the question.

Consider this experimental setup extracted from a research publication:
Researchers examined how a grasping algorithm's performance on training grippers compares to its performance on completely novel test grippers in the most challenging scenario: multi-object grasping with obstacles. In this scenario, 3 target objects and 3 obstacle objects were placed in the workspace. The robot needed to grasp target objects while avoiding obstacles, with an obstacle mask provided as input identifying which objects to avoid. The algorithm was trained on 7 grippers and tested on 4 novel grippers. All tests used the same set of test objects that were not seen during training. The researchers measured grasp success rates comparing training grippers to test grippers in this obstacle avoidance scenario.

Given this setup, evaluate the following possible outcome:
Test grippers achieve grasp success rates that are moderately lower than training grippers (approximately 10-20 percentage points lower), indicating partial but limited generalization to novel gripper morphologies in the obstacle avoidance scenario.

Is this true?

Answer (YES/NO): NO